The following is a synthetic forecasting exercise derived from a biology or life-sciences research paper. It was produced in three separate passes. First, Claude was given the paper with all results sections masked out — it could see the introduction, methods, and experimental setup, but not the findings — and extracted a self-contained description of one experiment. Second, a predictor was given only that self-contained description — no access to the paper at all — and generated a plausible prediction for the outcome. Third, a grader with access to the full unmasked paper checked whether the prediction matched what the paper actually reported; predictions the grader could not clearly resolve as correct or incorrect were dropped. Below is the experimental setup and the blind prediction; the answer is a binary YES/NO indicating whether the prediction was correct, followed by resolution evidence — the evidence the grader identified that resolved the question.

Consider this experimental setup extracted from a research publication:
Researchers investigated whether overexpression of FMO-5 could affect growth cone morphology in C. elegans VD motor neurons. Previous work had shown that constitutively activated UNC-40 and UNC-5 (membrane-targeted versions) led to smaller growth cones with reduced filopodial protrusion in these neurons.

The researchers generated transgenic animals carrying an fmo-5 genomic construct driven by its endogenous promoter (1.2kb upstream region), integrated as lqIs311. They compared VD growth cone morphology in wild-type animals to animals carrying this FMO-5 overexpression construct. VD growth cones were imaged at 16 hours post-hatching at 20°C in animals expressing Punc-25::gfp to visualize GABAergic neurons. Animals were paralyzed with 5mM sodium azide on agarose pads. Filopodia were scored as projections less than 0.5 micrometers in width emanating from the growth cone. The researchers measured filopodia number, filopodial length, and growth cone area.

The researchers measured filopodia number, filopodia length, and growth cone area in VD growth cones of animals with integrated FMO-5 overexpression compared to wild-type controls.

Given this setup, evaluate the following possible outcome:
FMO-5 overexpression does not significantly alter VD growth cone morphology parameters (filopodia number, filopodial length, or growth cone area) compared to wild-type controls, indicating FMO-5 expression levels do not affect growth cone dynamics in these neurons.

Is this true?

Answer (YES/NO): NO